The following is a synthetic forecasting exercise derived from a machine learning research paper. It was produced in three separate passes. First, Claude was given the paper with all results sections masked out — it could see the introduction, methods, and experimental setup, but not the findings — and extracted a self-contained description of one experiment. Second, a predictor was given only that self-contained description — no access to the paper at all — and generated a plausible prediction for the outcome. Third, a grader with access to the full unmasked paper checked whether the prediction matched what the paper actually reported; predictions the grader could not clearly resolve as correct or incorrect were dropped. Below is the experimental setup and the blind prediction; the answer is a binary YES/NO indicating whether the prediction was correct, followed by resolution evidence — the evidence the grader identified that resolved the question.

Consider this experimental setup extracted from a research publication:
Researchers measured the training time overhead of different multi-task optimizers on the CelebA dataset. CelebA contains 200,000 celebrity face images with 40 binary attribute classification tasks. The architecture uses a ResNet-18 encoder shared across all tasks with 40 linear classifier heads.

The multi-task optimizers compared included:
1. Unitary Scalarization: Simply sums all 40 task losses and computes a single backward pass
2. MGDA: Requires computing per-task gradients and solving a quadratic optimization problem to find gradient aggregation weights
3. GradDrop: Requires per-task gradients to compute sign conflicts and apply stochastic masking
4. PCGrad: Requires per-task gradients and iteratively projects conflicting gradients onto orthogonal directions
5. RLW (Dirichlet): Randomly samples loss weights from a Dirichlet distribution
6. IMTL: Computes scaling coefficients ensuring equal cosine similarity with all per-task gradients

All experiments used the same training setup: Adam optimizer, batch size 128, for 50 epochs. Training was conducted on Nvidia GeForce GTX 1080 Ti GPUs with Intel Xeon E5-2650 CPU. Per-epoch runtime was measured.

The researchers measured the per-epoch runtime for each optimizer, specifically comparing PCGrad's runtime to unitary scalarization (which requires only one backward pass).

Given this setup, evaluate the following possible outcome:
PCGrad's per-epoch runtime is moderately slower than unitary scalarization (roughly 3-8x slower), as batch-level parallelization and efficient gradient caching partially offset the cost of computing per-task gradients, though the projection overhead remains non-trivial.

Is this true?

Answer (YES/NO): NO